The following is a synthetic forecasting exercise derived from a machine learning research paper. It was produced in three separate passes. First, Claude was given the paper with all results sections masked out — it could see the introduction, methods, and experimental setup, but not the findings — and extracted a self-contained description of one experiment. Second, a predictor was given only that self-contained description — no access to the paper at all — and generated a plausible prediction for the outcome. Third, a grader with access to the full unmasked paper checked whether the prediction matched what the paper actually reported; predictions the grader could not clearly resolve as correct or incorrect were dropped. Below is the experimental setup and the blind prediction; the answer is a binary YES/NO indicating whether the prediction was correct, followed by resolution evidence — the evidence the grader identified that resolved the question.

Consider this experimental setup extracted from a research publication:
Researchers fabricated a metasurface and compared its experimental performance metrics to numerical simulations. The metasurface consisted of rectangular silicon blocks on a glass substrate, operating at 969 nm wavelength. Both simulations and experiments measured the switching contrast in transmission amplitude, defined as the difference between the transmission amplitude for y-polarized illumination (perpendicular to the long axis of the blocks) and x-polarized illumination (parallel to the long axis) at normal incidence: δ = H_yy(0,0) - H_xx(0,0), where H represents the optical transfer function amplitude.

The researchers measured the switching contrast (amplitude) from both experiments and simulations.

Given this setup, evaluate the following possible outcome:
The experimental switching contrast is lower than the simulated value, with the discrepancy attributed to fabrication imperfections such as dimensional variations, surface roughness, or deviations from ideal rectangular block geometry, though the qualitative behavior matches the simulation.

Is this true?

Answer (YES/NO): NO